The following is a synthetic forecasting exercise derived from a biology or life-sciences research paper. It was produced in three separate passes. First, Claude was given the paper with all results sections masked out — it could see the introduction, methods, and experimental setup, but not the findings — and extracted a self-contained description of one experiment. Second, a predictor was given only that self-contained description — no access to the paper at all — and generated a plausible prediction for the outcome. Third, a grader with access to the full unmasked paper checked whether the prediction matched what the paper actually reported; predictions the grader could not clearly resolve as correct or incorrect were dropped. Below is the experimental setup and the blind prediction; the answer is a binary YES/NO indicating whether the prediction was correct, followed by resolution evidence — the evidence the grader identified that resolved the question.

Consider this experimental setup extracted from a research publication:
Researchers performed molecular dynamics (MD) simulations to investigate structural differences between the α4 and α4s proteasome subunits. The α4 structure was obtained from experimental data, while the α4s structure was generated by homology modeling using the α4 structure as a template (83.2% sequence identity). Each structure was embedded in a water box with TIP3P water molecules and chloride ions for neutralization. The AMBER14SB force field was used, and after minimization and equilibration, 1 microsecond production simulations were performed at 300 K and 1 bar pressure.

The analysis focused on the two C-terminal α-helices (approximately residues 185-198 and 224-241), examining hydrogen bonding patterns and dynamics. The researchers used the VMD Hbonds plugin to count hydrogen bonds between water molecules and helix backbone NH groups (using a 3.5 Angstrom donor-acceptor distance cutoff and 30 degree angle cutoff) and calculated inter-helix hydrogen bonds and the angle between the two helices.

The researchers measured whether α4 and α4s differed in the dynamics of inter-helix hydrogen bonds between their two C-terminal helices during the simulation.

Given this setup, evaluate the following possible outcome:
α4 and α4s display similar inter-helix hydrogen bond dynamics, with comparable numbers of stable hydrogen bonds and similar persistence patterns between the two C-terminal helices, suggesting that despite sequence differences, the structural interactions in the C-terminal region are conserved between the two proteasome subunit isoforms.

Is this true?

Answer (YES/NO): NO